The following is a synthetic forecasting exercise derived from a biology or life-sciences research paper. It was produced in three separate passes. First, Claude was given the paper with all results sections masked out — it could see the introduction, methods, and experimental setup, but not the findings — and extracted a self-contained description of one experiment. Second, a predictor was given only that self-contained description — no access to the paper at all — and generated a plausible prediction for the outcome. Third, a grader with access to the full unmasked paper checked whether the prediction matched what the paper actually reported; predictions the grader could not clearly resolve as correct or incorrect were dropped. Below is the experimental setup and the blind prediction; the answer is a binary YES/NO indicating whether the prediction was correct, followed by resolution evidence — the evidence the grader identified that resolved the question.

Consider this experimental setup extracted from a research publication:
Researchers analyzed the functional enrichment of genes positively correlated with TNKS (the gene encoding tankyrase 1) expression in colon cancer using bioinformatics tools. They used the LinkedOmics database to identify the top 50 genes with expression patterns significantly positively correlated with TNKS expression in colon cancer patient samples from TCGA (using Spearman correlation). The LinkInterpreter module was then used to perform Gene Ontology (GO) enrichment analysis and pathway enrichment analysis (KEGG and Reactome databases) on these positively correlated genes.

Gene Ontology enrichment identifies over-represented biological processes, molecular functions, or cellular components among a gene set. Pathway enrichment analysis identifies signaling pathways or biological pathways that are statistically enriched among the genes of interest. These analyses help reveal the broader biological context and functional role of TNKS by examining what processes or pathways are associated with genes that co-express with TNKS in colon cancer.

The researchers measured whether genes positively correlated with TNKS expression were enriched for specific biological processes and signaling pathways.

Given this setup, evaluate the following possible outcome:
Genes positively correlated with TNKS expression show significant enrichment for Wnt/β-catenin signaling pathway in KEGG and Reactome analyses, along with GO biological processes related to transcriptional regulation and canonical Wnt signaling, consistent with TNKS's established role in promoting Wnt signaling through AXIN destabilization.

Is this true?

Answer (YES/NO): NO